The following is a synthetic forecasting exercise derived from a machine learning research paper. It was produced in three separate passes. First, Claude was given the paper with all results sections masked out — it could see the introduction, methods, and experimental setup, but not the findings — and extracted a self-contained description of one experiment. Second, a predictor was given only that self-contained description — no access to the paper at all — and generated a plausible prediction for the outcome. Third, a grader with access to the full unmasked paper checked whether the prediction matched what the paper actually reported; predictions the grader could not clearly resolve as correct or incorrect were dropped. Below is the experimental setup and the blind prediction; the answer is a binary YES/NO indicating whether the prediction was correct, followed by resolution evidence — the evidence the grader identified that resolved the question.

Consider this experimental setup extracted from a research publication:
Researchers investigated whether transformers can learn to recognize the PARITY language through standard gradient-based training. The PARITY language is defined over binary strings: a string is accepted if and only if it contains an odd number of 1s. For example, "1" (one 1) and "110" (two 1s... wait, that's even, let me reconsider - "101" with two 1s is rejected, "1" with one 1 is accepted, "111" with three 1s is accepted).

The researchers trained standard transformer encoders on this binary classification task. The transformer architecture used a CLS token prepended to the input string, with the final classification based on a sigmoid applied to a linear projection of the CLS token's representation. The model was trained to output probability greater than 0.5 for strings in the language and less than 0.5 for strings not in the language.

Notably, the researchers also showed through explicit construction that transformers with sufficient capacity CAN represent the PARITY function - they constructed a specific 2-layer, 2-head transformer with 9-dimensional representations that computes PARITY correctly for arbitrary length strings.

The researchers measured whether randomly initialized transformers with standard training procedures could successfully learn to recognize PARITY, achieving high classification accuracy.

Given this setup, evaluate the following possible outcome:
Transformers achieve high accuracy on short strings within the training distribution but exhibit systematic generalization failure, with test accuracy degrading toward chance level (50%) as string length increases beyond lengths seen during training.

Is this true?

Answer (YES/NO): NO